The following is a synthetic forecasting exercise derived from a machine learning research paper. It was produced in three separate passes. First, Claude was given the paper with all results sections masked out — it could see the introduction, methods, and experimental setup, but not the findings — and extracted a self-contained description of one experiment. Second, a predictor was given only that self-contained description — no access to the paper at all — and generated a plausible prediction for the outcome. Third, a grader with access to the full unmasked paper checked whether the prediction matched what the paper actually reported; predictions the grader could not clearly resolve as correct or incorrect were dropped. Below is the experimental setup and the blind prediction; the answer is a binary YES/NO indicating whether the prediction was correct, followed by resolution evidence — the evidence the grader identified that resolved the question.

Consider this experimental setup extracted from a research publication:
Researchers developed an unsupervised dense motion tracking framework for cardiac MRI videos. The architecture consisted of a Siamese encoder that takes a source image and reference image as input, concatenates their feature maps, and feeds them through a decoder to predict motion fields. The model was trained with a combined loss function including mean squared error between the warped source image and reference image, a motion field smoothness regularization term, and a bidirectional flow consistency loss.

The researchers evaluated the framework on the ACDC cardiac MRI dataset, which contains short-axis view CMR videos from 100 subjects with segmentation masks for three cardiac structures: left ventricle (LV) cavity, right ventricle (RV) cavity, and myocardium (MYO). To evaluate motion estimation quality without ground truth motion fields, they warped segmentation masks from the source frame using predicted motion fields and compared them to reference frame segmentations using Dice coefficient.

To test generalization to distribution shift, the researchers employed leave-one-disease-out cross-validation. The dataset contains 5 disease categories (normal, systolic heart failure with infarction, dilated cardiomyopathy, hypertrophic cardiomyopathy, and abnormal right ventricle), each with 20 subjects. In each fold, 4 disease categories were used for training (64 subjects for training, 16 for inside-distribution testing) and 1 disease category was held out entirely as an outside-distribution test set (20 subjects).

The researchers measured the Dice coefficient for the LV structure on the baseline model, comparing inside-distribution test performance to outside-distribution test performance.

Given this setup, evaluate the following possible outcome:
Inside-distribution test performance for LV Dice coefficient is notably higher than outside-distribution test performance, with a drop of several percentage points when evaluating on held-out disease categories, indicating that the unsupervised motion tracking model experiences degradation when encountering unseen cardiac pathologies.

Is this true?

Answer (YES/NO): NO